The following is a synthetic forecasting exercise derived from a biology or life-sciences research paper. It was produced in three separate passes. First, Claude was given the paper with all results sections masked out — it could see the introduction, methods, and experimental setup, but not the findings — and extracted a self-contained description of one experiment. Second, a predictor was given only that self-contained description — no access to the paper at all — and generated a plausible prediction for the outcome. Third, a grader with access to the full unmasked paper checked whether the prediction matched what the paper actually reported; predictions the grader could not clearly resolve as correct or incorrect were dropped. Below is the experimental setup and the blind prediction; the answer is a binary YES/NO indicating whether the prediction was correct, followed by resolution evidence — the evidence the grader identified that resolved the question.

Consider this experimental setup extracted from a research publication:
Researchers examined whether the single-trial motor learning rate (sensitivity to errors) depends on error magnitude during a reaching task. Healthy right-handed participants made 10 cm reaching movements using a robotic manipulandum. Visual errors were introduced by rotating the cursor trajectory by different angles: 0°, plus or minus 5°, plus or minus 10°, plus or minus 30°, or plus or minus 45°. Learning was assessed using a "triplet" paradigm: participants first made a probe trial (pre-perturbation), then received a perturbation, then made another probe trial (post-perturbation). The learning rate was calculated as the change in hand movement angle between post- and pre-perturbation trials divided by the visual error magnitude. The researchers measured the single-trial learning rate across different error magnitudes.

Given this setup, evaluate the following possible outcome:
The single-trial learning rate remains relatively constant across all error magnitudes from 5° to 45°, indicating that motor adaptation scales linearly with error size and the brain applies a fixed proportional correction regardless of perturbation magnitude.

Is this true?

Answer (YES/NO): NO